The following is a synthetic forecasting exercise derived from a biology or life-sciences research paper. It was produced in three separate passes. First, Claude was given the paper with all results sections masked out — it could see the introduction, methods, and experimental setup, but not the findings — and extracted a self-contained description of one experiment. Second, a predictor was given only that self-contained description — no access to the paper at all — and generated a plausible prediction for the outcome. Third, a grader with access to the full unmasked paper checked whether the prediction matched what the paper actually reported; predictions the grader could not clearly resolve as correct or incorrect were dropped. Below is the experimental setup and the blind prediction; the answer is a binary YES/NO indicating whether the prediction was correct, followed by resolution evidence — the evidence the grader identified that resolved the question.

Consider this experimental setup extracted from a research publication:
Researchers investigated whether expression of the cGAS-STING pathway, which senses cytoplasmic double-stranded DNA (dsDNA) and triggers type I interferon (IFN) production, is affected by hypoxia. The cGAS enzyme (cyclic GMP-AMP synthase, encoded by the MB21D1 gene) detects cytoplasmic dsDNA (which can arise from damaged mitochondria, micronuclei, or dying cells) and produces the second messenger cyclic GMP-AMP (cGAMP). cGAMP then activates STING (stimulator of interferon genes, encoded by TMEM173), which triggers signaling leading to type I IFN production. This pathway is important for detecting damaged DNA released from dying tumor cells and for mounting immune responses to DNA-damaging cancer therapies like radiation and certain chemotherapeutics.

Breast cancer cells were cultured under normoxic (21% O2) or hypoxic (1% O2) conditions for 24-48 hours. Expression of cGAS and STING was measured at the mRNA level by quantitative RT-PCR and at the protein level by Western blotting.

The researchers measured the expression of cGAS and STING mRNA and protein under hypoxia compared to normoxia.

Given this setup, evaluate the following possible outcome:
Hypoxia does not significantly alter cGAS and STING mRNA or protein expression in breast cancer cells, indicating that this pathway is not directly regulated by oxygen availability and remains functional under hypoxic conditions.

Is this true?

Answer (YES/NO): NO